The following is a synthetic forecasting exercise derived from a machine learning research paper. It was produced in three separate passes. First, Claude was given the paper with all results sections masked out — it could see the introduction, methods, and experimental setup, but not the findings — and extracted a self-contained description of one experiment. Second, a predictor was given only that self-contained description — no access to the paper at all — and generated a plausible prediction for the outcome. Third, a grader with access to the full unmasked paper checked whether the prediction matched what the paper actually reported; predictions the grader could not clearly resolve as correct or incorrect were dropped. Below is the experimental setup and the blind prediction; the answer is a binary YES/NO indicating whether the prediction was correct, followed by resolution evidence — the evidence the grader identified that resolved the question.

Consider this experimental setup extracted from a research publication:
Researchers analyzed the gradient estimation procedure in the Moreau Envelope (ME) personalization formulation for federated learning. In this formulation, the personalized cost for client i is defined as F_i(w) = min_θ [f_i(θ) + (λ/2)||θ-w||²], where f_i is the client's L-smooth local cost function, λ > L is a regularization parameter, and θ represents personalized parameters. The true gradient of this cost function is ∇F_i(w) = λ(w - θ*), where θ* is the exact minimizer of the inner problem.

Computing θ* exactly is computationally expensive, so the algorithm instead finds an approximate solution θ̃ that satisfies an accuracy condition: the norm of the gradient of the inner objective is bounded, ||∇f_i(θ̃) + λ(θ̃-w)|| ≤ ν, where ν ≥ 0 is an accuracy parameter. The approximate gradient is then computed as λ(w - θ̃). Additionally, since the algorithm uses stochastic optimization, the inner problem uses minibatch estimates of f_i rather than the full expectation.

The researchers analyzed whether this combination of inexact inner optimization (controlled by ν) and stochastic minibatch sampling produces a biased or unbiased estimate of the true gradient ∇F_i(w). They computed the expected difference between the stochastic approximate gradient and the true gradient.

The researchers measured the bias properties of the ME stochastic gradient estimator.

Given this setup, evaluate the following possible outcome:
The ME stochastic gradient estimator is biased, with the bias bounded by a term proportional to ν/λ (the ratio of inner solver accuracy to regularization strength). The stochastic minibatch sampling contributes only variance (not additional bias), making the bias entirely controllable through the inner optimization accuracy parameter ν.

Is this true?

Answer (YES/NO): NO